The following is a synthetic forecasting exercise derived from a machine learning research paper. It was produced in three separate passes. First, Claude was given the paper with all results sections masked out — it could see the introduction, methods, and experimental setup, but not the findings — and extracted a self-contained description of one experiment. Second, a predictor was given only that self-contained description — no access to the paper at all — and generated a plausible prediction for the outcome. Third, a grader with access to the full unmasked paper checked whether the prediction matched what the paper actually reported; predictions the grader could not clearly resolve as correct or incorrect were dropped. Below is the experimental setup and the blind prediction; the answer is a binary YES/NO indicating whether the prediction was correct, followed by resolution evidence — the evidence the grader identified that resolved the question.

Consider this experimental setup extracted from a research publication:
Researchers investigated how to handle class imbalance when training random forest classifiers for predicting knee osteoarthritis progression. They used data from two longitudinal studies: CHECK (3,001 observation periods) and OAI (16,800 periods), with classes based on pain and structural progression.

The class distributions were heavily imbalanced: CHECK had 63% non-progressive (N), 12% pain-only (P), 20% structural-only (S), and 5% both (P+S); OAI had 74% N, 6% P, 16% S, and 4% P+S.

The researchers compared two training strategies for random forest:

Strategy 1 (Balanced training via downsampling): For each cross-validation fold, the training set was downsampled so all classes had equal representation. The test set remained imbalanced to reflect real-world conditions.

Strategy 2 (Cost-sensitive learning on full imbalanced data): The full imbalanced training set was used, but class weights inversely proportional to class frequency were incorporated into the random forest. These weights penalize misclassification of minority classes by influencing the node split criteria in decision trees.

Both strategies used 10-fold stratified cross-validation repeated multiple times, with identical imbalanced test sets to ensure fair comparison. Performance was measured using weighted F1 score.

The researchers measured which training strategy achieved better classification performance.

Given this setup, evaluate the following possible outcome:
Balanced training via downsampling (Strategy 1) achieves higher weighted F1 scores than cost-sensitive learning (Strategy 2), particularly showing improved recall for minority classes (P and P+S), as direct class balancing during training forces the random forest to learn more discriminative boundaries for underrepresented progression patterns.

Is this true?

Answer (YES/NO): NO